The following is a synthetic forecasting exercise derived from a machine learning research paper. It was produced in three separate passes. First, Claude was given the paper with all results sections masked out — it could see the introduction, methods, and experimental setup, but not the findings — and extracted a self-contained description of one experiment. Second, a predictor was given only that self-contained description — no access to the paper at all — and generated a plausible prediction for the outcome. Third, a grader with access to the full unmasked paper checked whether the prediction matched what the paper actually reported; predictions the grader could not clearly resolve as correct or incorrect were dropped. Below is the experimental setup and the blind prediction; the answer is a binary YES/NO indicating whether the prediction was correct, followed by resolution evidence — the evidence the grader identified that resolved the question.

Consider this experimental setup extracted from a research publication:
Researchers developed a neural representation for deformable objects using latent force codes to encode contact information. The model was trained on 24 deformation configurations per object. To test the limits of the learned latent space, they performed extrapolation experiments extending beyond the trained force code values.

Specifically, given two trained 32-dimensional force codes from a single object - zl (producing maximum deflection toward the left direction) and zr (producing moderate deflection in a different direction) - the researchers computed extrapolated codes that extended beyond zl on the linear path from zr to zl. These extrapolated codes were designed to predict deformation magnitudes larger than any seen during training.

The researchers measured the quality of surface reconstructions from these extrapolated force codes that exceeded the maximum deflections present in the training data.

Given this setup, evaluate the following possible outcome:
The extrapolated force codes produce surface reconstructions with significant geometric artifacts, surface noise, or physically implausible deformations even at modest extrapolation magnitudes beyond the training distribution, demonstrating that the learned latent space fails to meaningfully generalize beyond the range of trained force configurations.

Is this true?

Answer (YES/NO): NO